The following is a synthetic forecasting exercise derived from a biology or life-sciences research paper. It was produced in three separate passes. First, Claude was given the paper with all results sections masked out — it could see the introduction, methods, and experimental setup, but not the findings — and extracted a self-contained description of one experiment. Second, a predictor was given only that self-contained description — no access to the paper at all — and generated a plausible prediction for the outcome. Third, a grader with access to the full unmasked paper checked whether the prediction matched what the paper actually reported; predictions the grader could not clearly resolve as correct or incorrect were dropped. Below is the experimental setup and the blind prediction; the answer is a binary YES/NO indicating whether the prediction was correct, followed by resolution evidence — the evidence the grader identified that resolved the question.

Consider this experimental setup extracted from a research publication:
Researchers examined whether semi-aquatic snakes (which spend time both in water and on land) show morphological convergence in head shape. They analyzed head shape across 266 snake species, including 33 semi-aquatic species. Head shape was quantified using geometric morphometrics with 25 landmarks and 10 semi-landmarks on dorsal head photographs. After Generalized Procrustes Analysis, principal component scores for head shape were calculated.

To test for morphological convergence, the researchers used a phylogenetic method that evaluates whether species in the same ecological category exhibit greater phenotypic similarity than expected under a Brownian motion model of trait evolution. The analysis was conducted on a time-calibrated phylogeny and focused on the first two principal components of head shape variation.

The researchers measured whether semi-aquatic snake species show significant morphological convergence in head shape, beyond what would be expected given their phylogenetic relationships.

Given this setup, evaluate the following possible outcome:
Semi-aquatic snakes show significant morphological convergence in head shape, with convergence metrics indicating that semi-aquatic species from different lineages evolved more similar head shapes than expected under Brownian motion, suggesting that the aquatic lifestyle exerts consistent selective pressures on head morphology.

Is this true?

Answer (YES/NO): NO